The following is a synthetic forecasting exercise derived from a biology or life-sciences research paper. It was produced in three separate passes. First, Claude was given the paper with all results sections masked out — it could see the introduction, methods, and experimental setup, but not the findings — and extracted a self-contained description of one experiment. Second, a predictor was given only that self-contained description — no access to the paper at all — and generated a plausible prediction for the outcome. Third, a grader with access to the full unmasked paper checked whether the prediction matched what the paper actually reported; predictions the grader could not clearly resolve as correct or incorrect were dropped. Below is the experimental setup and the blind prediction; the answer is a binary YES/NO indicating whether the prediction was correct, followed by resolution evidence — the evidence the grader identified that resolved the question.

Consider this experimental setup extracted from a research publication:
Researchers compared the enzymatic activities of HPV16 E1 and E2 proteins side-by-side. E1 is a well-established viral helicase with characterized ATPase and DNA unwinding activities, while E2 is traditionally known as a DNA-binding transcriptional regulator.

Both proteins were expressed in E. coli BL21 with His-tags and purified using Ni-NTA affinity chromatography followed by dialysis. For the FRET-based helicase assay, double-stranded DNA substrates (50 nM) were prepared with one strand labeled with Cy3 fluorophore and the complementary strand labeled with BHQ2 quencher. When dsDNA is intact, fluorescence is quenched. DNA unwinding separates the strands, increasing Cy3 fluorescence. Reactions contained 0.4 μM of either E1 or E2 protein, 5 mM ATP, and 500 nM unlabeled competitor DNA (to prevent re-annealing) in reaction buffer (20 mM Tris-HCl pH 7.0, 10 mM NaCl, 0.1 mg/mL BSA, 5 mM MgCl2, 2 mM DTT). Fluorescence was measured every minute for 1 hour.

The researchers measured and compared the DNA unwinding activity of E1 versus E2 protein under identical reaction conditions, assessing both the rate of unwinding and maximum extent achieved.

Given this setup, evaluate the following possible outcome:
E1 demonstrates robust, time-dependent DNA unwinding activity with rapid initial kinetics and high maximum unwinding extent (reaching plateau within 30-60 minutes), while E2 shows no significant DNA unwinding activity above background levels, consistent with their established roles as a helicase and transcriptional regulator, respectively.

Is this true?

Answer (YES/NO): NO